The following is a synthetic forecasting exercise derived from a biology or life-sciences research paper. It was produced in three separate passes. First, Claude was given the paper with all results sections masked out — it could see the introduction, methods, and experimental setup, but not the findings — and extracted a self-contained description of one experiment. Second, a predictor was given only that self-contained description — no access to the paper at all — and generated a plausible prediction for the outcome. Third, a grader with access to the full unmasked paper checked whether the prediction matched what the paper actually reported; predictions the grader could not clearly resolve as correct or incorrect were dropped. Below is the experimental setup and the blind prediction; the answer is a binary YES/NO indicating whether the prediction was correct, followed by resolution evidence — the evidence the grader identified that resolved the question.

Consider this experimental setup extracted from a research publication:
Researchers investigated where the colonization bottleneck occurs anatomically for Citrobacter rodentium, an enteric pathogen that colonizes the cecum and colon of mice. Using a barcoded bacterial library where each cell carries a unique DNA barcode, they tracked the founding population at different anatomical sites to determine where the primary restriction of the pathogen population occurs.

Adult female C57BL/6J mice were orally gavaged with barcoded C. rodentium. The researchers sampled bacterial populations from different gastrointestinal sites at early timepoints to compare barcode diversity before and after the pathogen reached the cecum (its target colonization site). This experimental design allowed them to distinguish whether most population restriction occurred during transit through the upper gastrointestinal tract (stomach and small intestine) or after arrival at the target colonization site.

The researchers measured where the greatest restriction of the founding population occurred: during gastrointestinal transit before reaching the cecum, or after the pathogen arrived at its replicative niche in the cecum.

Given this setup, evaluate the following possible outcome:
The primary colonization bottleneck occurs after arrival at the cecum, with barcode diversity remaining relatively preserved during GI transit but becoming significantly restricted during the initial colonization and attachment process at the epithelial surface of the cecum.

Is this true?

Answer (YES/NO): YES